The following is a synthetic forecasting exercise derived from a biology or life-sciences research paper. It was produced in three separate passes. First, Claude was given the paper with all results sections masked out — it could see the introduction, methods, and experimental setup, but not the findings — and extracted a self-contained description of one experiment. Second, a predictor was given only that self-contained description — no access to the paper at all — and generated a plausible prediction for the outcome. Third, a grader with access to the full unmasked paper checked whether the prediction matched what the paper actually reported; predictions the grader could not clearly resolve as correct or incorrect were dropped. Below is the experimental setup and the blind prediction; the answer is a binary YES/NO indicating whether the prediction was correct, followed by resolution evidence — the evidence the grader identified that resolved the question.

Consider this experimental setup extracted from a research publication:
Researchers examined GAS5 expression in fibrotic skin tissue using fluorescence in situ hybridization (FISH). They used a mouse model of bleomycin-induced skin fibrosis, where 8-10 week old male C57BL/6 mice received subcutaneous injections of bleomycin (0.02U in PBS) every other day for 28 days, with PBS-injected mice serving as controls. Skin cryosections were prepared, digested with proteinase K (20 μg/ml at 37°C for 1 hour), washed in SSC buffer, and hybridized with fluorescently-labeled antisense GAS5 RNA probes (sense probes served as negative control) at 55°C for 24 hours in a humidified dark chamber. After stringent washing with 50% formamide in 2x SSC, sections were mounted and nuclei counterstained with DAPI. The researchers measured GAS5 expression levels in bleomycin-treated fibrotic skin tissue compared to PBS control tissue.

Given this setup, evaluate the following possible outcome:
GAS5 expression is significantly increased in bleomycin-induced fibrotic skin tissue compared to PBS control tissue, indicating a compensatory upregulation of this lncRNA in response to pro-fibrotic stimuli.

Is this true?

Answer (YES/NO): NO